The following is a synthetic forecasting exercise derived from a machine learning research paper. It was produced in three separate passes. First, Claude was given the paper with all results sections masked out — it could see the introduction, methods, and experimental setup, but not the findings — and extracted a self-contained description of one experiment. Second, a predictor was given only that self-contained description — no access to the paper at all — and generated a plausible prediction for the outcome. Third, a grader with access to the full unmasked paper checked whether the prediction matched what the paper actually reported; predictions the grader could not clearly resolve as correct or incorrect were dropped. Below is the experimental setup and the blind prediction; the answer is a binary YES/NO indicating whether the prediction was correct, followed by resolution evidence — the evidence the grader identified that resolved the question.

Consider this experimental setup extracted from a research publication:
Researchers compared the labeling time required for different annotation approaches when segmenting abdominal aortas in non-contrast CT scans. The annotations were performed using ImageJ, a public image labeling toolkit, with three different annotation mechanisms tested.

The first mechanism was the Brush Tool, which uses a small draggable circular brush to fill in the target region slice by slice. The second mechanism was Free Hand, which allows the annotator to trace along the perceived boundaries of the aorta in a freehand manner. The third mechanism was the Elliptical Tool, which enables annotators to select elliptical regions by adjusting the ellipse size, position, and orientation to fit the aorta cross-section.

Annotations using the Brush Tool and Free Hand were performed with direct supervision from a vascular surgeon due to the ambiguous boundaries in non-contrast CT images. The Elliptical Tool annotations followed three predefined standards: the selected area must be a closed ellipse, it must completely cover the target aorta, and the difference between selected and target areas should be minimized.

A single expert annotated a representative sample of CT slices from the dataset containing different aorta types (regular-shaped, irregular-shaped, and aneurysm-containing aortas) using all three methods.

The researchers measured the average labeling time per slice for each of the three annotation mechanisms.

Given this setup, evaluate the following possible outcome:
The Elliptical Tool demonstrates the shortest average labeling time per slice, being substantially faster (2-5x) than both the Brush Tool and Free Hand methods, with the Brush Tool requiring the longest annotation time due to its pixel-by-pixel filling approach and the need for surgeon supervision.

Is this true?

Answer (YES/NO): NO